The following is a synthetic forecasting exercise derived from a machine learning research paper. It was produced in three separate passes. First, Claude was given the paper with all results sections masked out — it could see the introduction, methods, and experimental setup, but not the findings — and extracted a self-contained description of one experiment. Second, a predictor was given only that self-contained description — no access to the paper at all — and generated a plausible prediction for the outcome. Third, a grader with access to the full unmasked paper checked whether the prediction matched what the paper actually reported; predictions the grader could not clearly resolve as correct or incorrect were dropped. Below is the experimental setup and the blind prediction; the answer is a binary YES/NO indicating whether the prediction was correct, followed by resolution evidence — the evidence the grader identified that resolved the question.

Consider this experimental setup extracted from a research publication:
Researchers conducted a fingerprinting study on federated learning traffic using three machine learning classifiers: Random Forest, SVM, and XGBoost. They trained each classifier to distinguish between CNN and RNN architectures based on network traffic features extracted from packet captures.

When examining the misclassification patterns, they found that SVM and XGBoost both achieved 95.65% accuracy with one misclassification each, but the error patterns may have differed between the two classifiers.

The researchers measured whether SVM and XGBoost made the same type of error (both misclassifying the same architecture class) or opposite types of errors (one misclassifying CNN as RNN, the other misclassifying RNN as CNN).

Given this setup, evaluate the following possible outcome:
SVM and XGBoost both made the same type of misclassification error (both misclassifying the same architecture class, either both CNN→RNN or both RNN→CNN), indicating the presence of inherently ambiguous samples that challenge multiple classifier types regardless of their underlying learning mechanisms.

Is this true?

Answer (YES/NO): NO